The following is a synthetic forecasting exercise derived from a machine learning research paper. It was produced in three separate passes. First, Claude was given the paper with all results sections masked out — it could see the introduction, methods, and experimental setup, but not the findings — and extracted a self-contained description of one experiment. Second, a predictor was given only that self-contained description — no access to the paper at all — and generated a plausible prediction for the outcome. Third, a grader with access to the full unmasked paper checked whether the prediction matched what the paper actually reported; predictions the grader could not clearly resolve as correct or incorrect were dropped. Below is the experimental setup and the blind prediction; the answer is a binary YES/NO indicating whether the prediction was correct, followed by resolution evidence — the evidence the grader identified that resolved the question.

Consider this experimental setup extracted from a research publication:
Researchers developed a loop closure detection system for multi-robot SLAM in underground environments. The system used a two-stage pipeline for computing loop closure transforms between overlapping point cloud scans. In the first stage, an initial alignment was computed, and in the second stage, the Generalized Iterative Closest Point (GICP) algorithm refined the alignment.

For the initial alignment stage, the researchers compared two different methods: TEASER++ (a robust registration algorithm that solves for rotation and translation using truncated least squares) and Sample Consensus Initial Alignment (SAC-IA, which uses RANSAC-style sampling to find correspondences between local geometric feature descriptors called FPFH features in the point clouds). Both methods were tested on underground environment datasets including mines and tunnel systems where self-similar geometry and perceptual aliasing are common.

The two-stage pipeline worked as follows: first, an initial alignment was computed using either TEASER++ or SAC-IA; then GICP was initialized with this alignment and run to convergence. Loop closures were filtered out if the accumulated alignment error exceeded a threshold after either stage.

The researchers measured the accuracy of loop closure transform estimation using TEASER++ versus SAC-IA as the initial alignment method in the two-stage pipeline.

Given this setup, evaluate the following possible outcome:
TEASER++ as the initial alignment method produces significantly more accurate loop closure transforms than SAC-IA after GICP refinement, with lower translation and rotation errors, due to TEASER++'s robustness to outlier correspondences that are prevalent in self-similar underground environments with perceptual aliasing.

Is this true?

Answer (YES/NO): NO